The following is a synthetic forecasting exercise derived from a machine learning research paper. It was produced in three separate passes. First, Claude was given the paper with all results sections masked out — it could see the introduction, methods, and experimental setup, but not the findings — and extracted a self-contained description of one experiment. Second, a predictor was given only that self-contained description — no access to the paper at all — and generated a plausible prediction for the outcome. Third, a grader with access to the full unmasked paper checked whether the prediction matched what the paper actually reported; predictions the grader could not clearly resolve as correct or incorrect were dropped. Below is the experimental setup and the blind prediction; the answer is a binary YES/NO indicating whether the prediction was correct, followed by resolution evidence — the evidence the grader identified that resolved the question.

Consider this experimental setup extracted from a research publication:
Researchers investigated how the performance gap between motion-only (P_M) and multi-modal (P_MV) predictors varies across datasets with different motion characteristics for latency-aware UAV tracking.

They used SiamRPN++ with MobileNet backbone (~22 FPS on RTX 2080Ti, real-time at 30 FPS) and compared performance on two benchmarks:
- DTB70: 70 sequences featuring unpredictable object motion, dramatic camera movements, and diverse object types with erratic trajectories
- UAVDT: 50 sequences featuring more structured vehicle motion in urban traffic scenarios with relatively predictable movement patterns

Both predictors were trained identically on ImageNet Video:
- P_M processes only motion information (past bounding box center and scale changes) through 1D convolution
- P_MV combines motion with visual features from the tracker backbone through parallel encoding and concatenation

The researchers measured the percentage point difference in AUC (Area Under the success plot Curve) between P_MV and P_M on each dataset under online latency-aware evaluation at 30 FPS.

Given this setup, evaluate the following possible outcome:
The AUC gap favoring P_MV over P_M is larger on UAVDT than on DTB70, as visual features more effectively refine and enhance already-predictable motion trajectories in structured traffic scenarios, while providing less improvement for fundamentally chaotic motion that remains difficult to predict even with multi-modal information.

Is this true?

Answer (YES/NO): YES